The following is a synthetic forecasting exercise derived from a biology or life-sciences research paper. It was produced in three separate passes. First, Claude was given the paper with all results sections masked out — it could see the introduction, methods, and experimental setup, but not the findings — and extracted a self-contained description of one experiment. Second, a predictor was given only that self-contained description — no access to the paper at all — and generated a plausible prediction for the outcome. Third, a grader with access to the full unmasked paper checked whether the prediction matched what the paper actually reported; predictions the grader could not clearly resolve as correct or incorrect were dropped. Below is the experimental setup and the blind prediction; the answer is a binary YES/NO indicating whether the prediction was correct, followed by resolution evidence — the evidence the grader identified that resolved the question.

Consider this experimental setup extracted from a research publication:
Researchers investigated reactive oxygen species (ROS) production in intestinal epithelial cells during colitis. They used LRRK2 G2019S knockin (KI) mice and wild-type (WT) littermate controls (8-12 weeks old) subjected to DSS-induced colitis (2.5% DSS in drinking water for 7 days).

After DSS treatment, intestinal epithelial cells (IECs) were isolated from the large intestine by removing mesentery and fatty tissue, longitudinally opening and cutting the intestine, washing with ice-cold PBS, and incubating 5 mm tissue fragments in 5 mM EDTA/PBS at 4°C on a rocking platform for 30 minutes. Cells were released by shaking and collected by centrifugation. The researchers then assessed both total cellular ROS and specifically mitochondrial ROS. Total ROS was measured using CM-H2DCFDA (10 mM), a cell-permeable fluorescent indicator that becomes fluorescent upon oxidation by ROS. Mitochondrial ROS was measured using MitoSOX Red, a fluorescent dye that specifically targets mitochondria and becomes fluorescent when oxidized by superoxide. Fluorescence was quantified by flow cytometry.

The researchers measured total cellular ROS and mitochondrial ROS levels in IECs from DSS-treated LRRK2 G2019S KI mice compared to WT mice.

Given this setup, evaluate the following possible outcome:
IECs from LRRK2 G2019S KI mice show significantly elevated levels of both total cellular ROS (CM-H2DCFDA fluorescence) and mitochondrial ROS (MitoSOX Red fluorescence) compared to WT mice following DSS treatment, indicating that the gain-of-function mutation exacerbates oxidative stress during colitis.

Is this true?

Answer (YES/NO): YES